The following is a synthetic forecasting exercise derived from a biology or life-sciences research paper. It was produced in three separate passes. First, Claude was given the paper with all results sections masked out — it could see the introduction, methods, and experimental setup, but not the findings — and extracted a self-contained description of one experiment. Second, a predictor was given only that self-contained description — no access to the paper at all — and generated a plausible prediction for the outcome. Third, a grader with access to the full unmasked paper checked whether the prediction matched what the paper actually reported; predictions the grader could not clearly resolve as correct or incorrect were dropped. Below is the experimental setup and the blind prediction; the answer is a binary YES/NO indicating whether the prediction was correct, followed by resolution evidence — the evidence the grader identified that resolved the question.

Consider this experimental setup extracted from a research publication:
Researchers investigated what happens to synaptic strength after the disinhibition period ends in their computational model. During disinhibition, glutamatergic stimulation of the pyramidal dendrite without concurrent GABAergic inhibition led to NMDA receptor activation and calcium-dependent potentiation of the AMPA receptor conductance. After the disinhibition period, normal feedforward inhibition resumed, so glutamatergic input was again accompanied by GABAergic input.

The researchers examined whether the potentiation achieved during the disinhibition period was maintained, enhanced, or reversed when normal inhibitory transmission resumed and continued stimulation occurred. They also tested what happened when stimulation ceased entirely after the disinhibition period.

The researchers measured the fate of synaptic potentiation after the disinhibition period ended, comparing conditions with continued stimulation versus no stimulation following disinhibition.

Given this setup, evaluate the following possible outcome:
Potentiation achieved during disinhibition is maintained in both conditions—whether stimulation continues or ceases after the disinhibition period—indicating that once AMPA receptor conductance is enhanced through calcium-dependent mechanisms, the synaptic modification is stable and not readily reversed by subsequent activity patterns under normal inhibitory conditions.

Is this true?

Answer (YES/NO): NO